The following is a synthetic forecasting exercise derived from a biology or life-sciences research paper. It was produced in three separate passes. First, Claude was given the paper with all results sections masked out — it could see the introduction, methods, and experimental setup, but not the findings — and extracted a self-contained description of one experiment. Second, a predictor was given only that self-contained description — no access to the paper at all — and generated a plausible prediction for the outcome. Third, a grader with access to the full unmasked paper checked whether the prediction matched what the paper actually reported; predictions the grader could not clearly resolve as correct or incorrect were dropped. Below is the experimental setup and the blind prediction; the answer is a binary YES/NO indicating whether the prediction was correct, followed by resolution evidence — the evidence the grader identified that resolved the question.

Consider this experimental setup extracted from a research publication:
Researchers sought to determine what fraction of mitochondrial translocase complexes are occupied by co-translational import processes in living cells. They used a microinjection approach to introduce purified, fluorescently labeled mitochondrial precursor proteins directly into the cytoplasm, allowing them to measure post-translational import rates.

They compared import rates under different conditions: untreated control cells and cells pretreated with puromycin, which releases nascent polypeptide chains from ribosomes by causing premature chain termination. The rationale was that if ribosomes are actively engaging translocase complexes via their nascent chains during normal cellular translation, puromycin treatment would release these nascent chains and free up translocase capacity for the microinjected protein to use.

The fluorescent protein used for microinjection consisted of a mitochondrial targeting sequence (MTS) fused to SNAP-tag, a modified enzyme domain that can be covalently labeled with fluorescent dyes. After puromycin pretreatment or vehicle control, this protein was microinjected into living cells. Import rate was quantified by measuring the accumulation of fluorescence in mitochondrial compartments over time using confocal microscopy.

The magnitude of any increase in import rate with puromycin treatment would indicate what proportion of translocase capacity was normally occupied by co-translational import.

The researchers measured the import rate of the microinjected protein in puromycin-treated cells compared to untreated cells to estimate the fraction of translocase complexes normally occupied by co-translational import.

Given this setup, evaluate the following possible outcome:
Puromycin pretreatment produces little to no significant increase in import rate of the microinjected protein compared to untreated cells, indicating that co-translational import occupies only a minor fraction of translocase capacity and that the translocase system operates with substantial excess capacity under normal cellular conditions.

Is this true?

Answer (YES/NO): NO